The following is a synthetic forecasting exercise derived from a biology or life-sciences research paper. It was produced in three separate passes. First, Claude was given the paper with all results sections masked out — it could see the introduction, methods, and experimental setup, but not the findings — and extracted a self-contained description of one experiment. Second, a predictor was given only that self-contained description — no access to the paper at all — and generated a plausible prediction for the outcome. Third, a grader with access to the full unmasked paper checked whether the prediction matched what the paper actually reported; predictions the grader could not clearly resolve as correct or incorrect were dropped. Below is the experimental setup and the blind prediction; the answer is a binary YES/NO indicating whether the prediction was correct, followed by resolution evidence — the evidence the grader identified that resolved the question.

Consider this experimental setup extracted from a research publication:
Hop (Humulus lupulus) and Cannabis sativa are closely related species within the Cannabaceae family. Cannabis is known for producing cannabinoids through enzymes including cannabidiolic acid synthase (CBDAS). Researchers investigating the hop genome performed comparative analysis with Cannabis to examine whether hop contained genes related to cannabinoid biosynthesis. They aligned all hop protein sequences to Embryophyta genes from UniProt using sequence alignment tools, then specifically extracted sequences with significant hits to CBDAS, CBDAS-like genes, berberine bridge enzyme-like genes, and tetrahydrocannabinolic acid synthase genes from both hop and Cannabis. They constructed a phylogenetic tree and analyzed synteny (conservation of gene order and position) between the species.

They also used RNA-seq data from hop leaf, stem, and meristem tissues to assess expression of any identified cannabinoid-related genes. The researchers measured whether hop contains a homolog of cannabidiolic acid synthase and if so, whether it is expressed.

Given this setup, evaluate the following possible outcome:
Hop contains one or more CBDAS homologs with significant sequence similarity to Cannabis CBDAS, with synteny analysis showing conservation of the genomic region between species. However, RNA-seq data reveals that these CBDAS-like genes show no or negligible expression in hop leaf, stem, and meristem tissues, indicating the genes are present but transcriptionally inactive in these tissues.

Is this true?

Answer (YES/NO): NO